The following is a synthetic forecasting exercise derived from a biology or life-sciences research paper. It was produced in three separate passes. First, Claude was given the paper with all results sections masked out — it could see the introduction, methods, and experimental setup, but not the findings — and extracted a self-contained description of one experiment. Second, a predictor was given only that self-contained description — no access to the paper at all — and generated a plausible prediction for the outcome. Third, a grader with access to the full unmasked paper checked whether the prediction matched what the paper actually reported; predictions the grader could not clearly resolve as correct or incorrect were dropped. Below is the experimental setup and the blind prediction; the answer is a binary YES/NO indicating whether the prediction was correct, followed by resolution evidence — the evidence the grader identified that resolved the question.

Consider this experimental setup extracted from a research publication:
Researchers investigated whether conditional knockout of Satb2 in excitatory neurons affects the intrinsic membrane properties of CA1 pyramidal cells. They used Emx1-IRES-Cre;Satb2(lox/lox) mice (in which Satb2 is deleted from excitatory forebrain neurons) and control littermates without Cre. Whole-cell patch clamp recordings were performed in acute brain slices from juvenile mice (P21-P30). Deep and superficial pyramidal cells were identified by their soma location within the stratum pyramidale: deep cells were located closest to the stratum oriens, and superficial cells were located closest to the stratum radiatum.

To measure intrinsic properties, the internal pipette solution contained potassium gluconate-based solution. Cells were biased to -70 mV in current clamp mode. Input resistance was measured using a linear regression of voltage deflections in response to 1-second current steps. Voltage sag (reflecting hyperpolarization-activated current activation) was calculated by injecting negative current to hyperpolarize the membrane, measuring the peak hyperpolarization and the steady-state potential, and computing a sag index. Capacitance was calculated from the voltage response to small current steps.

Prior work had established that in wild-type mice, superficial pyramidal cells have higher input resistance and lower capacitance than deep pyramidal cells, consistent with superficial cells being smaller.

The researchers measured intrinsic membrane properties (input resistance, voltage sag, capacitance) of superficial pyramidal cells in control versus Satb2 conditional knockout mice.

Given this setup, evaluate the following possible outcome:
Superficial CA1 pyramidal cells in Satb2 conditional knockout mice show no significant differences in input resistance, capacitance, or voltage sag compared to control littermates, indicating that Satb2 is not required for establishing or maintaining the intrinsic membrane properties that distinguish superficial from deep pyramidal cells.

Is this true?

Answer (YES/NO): NO